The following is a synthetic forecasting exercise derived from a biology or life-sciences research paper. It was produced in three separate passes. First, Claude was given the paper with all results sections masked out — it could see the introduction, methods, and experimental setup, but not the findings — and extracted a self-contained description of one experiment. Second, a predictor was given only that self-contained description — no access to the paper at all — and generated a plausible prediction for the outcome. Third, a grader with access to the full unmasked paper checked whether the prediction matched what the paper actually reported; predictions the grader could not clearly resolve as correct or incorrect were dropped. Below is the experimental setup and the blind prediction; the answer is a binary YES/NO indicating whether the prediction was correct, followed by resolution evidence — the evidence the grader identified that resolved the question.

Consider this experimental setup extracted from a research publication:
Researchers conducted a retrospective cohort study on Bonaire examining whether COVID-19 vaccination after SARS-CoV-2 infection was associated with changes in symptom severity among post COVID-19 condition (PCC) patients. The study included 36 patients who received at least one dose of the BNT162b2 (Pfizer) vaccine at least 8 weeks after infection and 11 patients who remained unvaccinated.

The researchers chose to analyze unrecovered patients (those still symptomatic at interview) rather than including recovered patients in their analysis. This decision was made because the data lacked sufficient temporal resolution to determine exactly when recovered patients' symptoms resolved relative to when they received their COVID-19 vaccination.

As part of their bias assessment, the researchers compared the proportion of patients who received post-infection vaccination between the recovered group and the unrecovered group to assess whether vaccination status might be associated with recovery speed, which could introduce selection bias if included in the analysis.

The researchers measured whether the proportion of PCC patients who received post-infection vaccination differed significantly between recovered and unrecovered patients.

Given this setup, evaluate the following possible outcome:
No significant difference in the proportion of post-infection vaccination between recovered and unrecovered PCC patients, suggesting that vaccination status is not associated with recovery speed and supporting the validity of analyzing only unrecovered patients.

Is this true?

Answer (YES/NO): YES